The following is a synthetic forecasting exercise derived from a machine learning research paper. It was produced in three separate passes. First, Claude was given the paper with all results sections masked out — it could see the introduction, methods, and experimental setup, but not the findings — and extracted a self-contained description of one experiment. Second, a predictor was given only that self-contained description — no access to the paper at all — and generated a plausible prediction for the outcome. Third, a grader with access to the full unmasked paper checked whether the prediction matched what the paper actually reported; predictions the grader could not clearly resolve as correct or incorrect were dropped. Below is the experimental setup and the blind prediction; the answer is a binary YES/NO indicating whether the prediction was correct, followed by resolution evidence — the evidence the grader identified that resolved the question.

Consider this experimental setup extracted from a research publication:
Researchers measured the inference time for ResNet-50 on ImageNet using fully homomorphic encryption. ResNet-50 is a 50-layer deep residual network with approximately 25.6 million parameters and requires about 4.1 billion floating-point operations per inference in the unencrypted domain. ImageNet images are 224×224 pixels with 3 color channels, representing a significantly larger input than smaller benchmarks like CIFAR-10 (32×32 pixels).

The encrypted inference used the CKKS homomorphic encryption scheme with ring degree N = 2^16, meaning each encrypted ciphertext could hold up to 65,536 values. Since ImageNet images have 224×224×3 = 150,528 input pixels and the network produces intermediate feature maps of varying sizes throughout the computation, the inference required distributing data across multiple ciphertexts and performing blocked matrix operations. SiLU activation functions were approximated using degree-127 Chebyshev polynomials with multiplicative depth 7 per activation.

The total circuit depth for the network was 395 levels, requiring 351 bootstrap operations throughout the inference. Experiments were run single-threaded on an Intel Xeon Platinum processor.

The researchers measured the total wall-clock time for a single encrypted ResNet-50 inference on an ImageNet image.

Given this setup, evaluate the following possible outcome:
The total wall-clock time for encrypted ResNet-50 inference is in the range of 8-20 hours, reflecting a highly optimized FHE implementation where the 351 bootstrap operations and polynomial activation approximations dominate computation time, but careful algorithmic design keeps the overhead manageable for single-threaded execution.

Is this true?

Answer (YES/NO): YES